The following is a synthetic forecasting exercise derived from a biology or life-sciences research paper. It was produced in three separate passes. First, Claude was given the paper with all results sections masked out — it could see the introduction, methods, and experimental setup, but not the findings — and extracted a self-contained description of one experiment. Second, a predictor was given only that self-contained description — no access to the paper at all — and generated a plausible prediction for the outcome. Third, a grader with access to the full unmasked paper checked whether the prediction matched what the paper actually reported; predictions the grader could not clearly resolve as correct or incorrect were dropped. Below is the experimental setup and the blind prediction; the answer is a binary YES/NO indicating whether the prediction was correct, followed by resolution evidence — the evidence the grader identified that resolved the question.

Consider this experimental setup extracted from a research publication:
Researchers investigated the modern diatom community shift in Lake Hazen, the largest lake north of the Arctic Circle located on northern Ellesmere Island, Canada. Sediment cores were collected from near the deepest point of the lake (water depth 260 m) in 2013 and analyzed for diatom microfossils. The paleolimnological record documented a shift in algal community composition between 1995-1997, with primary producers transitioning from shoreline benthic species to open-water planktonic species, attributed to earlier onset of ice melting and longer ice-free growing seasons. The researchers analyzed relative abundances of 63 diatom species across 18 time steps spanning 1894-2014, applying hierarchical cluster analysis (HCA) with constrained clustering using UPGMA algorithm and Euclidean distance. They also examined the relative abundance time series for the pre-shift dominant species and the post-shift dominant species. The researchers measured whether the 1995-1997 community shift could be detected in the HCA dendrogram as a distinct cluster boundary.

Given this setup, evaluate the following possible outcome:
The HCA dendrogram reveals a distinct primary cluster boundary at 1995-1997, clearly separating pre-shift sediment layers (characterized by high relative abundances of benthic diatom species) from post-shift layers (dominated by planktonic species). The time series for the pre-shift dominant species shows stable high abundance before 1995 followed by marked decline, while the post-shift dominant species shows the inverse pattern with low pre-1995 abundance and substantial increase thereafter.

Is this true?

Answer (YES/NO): NO